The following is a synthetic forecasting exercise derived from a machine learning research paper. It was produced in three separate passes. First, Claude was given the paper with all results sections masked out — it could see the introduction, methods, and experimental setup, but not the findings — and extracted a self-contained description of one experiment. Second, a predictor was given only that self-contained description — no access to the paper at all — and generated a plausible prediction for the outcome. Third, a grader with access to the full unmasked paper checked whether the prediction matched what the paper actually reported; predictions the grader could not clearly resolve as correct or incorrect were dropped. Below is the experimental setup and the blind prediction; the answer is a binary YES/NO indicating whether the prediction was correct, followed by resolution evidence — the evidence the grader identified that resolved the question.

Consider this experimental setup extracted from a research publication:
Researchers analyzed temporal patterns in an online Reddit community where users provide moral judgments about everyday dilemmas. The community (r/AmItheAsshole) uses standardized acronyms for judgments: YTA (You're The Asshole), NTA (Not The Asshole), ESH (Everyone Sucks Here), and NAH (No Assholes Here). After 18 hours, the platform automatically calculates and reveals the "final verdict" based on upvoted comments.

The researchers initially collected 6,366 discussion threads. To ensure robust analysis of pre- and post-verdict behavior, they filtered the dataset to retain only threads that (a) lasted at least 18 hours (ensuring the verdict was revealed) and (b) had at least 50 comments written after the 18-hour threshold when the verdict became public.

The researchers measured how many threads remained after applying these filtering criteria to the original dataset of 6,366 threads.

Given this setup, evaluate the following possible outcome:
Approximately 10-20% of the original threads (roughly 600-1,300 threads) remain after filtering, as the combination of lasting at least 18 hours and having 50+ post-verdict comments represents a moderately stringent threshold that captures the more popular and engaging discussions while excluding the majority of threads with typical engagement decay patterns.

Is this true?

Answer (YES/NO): NO